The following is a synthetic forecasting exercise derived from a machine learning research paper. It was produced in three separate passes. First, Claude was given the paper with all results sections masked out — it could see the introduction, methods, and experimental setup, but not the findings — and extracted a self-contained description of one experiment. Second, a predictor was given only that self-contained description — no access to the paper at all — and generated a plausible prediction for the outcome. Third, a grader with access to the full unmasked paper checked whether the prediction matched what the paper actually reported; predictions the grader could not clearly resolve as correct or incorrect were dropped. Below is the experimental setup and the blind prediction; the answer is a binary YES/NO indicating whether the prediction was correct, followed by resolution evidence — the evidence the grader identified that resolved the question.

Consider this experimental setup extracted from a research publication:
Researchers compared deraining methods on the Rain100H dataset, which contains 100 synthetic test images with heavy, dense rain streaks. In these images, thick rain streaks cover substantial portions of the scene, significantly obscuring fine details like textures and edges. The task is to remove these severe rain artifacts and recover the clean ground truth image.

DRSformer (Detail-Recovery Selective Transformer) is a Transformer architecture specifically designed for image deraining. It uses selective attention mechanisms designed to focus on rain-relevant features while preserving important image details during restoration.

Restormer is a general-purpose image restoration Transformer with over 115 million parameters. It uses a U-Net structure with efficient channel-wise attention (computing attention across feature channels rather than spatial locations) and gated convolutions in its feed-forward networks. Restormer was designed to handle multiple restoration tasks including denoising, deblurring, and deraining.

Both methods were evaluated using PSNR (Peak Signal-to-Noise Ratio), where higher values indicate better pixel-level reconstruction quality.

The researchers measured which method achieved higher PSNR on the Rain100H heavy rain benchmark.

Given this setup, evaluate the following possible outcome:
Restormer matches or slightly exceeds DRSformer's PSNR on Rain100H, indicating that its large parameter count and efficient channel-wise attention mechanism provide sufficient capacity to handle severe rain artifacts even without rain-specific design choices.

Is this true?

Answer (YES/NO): NO